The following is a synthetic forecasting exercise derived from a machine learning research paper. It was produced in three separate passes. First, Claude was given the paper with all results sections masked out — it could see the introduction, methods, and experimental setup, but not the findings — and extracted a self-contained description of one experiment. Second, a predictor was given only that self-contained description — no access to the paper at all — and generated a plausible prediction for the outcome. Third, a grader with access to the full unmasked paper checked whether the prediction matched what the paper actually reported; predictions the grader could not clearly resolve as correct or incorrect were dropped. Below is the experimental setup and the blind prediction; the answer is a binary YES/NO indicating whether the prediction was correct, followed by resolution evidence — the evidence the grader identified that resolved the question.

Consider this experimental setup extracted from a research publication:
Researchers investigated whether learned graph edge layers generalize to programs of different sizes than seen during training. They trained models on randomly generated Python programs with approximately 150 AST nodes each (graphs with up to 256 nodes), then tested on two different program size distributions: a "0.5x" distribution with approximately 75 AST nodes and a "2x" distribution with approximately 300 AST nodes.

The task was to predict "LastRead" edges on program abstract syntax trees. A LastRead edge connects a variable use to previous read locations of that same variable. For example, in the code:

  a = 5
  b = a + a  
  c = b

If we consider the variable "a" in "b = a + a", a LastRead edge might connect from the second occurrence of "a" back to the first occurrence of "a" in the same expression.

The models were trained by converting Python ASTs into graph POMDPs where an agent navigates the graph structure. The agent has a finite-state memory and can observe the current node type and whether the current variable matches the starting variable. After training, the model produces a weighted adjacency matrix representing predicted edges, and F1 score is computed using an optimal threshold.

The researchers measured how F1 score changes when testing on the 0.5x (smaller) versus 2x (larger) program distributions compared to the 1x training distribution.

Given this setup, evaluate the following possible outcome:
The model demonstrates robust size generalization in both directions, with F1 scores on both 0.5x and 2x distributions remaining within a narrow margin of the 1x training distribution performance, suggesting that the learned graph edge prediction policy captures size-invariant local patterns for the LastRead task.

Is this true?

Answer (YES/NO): YES